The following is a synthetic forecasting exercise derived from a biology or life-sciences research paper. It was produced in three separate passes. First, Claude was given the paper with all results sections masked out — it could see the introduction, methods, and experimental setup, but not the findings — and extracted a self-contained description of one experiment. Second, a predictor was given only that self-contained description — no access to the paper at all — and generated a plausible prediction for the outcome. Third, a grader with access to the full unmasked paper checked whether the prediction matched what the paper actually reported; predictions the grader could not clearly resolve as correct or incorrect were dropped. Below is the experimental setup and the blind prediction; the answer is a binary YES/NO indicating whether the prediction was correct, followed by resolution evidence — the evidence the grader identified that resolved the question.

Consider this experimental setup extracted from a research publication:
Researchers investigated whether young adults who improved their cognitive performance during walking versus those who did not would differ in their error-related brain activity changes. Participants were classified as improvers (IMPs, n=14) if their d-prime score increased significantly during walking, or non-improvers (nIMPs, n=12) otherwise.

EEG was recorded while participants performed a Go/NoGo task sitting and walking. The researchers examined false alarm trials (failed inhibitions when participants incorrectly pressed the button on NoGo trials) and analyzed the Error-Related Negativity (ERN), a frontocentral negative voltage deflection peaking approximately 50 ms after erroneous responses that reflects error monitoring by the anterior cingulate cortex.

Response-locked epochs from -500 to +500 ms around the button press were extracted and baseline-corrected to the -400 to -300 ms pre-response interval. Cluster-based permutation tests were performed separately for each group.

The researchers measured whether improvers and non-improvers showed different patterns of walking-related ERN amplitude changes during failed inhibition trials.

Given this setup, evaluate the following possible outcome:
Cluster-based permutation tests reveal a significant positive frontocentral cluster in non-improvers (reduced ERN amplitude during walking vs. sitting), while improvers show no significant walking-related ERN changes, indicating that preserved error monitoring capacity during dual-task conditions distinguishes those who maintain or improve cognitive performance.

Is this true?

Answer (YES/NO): NO